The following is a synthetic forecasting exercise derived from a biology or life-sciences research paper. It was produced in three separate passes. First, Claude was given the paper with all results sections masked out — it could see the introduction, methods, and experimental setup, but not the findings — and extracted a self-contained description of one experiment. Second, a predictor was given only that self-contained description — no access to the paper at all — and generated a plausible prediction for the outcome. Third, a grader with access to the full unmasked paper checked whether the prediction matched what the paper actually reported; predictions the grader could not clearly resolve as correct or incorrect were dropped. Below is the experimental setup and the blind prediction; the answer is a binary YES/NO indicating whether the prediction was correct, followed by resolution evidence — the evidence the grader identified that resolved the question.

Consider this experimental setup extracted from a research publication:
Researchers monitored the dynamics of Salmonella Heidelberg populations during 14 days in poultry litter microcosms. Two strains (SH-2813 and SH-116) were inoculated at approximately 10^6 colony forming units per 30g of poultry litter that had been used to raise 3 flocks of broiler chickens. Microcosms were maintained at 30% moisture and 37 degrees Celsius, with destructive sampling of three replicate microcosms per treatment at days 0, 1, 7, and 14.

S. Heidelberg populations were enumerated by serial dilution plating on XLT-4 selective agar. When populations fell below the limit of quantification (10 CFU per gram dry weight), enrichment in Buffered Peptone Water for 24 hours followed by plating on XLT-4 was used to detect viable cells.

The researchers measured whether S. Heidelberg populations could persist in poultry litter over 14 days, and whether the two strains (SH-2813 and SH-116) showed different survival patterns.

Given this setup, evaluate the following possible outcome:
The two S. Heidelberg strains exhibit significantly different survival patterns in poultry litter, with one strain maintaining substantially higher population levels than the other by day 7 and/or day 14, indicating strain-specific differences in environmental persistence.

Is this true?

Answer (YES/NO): YES